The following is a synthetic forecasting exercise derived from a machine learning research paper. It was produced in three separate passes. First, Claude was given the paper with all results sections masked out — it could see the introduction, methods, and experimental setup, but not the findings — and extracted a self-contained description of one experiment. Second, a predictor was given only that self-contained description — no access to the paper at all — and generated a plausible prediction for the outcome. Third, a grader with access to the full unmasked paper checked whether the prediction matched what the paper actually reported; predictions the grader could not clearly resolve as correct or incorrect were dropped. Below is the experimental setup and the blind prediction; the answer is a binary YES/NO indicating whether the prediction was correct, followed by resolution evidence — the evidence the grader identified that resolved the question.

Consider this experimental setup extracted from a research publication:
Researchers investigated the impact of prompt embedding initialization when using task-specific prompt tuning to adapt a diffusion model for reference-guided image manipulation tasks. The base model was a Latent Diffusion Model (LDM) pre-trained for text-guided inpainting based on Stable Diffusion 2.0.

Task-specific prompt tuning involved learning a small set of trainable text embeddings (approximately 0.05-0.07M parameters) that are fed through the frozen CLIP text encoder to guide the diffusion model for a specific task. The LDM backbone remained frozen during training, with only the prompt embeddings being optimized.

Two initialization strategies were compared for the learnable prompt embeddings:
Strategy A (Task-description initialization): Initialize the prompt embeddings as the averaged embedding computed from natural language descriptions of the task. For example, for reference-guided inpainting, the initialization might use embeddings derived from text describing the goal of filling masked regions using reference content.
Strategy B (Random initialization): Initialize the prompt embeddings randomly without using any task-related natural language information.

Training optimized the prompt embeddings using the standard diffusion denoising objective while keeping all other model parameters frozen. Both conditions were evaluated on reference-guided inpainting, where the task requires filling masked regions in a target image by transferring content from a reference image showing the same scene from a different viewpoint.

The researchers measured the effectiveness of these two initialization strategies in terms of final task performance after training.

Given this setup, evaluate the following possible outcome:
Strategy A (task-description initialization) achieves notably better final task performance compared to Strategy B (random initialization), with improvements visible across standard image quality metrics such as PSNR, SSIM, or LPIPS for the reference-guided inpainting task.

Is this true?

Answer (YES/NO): YES